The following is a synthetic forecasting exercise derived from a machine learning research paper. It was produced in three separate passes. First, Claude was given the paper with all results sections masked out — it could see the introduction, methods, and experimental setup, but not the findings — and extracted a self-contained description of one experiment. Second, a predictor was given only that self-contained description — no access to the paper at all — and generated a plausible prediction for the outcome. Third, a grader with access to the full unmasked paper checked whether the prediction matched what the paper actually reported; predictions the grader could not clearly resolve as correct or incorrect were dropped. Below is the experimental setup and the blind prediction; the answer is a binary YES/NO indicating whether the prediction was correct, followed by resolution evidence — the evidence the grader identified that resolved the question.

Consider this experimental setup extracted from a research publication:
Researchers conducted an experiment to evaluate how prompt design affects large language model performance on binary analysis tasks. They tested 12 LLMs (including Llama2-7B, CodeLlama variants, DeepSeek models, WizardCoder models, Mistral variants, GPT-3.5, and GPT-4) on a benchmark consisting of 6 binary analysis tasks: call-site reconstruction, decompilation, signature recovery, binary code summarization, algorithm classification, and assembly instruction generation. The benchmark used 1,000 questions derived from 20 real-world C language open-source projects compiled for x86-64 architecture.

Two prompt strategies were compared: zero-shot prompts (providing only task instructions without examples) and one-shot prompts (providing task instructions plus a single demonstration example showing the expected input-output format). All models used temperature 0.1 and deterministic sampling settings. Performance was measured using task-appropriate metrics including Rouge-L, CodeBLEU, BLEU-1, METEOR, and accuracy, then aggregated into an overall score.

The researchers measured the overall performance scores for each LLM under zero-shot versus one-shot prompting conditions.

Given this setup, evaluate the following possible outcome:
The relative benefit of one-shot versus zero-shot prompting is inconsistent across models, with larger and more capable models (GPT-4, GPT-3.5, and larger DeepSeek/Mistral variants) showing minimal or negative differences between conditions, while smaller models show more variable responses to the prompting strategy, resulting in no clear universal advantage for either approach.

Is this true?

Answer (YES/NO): NO